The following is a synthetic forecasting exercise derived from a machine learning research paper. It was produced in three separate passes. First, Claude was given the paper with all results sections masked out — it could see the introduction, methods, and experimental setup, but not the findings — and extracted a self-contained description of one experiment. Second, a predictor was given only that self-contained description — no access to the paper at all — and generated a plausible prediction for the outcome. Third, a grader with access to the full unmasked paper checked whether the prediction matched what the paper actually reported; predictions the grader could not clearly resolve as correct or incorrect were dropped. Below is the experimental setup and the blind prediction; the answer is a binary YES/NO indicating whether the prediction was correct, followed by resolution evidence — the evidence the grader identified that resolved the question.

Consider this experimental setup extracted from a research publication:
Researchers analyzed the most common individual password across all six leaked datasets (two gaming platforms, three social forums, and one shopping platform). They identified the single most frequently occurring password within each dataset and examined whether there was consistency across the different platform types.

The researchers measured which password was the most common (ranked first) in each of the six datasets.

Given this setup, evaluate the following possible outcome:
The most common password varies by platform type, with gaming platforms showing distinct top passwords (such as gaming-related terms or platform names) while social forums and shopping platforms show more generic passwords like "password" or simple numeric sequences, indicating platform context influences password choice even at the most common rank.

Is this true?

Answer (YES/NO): NO